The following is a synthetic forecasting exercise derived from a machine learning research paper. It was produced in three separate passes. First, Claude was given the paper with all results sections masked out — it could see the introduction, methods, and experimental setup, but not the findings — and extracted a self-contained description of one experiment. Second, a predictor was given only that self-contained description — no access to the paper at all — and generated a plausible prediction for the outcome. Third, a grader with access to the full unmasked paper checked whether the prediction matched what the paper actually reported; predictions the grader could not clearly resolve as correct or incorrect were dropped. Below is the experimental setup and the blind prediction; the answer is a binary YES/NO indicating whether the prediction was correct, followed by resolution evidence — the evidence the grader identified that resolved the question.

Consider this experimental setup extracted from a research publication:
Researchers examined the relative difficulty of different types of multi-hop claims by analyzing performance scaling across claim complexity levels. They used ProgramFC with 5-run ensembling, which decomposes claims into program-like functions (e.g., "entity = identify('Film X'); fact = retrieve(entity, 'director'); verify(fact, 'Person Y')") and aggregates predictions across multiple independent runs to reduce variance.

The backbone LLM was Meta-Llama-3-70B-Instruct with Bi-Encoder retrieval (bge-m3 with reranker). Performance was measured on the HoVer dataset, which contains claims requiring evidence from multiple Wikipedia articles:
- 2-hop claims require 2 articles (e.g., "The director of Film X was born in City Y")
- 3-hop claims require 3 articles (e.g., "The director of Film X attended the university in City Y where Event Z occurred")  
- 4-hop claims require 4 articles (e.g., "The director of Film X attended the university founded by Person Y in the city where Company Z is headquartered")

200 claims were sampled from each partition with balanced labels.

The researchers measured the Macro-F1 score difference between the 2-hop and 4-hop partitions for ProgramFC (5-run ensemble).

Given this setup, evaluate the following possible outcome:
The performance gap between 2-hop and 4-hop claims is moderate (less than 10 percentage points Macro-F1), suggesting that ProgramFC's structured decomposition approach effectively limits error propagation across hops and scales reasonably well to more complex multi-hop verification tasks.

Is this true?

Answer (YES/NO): NO